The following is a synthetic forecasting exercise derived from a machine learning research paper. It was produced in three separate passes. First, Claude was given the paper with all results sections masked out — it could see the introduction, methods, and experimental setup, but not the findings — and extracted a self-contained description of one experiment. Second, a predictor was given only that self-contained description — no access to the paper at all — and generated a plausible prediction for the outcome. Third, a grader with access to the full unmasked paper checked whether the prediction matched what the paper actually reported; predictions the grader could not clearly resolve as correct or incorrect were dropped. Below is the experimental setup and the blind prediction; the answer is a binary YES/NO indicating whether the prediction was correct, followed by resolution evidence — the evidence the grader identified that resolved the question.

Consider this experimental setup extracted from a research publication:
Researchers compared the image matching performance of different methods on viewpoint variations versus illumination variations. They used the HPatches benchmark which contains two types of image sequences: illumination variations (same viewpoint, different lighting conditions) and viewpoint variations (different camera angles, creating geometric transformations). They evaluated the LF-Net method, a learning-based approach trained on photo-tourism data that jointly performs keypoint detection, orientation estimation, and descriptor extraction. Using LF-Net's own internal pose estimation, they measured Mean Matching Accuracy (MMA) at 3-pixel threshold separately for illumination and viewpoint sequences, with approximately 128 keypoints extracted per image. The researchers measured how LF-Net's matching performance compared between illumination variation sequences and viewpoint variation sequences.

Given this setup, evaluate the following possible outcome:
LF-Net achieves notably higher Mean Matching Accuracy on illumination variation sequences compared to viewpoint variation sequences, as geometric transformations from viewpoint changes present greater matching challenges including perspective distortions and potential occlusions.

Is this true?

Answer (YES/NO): YES